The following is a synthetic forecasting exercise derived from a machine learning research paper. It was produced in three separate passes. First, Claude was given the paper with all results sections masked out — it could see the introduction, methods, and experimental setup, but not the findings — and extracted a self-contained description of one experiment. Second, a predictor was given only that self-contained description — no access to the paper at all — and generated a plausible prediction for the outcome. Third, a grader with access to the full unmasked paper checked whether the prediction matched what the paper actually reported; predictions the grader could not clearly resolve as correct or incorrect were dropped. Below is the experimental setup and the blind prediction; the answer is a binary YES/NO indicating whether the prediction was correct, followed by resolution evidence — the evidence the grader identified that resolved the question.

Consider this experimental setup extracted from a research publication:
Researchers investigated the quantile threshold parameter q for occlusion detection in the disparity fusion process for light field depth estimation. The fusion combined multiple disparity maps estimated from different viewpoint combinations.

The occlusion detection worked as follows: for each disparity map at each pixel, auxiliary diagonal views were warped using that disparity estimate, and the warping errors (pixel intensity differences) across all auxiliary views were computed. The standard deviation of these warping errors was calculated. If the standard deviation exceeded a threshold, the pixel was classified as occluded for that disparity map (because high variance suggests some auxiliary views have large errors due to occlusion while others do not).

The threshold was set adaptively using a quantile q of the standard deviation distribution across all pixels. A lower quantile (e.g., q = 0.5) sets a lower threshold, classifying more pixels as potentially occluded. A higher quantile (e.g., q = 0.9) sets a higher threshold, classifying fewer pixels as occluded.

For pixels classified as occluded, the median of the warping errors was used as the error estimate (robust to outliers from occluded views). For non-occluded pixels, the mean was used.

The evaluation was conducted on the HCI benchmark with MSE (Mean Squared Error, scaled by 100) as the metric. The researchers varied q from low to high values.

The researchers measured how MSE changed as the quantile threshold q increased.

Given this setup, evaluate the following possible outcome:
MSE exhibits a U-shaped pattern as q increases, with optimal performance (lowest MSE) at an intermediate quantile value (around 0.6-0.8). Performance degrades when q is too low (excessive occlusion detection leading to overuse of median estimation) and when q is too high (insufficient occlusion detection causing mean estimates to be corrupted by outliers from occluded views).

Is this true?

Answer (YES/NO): NO